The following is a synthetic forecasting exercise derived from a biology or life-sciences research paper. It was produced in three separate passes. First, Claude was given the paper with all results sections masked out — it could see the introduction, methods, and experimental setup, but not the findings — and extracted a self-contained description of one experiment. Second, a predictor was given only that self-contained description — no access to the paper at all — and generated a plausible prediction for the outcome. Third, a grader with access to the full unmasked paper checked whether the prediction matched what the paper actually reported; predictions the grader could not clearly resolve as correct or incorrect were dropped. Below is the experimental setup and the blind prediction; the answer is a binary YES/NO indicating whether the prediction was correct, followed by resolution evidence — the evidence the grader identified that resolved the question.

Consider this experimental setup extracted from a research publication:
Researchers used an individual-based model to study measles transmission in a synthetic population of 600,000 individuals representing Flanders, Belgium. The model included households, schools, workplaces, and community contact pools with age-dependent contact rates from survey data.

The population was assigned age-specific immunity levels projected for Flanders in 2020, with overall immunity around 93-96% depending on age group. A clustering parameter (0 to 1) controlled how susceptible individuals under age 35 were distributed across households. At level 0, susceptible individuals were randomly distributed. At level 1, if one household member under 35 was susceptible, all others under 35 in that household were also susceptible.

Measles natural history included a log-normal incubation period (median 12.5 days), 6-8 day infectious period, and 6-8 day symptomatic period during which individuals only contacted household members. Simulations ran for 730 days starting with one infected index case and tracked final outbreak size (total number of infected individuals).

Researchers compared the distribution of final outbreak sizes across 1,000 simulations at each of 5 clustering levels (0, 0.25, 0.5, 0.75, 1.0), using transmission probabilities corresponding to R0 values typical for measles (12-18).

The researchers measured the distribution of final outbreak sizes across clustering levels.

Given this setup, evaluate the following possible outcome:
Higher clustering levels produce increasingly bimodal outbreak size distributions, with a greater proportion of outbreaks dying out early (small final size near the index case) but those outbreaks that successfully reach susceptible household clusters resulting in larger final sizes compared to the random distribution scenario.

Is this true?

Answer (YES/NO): NO